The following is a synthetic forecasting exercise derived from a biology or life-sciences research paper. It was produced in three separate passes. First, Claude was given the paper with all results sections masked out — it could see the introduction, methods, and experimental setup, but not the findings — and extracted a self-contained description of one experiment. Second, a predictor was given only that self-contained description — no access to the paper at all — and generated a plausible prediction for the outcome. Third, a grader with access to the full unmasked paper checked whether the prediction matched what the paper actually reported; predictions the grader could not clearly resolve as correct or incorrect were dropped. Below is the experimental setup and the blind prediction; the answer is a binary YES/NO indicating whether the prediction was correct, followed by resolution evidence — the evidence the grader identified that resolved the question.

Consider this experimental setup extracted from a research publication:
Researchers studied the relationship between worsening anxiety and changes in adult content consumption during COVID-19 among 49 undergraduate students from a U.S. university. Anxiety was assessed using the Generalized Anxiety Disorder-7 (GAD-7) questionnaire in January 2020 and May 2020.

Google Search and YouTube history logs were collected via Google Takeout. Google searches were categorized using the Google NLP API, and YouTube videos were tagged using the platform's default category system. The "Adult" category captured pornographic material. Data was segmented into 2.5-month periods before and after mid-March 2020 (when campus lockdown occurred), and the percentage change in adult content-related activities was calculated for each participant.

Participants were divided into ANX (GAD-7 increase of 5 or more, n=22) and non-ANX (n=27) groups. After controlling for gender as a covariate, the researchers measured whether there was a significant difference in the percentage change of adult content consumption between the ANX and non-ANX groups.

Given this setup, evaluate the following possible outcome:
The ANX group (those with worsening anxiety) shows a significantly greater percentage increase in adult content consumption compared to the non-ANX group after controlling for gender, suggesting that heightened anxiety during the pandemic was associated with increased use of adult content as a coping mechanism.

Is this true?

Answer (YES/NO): NO